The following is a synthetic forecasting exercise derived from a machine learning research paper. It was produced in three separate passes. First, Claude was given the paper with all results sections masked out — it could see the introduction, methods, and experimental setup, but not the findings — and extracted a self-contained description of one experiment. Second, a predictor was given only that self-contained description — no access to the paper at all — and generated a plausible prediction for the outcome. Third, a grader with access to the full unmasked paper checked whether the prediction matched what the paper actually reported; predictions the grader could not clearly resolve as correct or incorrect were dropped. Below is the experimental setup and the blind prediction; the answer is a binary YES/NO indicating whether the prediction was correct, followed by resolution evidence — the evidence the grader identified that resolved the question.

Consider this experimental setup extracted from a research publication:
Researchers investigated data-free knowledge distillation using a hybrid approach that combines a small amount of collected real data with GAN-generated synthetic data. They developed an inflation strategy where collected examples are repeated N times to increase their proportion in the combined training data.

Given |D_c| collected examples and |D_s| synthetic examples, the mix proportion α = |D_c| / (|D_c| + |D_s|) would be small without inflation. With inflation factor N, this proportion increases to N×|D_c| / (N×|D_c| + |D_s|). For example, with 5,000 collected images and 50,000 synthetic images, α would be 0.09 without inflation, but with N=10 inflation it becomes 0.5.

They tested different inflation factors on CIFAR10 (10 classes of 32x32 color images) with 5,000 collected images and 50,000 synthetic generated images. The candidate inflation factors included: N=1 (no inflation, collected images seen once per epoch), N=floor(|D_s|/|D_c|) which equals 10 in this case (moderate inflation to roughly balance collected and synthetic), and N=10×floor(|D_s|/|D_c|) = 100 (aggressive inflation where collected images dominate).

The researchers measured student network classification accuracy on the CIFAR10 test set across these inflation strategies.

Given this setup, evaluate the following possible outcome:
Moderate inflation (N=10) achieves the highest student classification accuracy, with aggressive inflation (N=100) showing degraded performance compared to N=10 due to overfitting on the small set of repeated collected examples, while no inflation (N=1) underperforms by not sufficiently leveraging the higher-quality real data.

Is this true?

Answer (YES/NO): YES